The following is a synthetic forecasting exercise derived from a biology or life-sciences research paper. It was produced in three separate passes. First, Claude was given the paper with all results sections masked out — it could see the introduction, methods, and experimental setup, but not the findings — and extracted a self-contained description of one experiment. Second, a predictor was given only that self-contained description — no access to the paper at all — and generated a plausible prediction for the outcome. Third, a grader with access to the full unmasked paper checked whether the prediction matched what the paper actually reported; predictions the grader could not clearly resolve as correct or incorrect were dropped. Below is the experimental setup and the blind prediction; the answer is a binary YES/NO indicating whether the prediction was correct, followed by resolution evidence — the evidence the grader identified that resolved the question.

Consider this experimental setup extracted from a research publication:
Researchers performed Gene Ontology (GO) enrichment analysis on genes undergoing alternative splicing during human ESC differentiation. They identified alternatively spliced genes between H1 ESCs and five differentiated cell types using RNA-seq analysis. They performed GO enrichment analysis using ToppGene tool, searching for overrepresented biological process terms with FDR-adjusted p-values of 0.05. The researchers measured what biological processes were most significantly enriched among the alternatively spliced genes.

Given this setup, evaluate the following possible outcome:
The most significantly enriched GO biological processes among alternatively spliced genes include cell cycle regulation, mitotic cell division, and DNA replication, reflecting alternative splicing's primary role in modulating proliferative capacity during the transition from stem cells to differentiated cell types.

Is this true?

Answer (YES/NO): NO